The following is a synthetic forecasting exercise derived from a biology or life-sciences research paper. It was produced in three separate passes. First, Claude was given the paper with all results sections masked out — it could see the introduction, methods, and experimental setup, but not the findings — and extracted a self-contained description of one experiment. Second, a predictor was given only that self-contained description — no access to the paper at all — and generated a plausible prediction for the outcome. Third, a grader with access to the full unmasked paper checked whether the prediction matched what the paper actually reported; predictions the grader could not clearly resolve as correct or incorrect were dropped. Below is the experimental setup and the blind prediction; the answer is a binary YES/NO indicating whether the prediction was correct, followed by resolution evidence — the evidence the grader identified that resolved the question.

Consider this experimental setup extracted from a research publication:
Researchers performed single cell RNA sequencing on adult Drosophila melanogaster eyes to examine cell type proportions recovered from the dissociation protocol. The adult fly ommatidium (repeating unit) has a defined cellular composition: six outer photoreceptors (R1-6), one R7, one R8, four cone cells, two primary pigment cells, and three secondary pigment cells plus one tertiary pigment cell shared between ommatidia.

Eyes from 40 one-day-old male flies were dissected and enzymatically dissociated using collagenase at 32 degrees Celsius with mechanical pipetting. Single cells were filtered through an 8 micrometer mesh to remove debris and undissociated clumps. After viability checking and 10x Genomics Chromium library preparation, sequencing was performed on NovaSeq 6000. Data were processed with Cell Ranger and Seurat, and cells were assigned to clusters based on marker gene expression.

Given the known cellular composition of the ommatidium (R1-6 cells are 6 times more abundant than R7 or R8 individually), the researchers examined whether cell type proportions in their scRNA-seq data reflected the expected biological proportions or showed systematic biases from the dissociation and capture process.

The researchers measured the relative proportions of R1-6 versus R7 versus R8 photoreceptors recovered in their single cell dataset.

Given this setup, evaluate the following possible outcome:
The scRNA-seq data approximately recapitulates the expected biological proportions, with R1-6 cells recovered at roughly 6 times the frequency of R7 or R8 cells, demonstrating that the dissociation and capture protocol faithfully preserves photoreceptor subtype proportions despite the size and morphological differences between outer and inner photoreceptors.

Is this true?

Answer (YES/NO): YES